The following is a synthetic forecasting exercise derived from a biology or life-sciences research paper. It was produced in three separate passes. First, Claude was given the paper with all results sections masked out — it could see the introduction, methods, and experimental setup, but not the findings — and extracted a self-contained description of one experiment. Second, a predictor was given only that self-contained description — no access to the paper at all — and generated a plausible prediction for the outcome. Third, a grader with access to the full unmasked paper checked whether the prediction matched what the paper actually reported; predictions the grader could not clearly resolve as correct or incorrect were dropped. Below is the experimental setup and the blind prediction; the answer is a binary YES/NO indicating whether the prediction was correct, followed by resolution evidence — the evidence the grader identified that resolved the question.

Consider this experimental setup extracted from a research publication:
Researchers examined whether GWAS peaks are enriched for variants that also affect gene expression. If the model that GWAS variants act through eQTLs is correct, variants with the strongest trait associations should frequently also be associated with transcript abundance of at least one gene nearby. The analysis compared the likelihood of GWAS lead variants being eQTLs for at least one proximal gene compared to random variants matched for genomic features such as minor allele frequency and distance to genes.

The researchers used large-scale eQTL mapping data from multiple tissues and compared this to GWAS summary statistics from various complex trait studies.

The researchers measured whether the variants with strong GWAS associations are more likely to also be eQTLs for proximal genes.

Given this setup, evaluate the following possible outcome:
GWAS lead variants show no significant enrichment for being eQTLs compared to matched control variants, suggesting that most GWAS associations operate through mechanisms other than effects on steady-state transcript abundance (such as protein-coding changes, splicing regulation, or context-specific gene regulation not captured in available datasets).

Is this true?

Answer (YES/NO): NO